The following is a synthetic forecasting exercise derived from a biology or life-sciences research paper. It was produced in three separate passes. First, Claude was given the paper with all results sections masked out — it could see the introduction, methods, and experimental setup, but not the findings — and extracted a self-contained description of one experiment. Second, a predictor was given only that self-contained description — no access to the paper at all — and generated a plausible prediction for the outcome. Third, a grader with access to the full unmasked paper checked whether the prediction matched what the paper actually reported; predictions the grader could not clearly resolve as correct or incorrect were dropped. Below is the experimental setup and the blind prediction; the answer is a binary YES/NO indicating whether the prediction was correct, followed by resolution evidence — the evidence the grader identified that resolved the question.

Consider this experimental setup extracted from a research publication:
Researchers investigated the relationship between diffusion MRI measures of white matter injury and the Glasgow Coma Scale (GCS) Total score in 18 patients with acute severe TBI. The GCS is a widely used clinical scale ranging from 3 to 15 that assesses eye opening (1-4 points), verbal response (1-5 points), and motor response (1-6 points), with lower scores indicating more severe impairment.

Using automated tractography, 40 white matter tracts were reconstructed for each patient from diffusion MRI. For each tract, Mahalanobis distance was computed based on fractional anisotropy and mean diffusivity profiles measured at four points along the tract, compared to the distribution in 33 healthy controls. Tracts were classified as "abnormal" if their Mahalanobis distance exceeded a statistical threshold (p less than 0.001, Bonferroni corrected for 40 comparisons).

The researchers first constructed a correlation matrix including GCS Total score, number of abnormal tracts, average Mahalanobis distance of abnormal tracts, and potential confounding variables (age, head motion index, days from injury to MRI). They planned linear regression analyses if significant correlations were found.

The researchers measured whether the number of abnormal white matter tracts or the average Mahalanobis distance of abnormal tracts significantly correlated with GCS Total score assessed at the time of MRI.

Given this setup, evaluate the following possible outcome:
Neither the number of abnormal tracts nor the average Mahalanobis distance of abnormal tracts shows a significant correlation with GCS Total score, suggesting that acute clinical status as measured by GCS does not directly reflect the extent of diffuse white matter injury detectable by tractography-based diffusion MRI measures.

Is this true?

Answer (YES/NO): YES